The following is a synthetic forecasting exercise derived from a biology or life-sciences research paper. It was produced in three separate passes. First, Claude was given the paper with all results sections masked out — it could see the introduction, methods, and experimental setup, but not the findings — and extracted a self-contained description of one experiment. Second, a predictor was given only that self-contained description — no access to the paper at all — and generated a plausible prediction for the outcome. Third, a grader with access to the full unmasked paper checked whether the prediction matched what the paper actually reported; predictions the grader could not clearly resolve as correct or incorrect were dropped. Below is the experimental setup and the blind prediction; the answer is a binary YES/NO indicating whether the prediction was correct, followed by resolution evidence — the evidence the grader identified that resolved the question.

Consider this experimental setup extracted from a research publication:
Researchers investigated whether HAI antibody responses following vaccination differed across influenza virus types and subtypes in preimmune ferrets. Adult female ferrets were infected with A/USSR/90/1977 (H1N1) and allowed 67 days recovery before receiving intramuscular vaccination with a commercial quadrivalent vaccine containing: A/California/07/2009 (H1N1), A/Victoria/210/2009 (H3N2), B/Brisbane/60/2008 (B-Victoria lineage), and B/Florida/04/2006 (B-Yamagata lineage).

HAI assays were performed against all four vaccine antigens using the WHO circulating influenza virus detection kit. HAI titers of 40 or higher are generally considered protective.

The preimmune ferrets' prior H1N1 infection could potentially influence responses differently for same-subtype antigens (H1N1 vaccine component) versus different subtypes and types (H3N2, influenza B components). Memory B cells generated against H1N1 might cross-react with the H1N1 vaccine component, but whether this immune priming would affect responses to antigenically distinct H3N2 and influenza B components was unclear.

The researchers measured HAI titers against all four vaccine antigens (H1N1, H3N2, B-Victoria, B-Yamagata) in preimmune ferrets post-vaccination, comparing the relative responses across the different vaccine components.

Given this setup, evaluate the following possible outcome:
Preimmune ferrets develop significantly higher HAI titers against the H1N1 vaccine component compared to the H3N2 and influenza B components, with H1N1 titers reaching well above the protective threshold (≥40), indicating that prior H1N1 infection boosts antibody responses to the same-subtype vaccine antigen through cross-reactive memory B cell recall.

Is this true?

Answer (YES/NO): NO